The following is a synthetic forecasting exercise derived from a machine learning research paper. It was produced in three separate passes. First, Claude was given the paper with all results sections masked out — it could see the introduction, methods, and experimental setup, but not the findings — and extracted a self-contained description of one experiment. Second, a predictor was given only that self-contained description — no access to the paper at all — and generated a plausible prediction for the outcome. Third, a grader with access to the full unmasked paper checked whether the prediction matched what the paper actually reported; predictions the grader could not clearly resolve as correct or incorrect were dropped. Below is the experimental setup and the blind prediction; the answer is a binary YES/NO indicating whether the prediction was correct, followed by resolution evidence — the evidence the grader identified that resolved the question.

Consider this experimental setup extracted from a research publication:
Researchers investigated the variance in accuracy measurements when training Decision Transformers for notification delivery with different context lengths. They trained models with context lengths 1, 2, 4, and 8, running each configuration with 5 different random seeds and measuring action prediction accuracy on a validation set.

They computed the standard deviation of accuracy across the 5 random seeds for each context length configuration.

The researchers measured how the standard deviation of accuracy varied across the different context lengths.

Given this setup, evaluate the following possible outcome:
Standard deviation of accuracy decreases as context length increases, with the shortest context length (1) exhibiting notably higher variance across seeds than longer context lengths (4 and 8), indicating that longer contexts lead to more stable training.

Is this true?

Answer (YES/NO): NO